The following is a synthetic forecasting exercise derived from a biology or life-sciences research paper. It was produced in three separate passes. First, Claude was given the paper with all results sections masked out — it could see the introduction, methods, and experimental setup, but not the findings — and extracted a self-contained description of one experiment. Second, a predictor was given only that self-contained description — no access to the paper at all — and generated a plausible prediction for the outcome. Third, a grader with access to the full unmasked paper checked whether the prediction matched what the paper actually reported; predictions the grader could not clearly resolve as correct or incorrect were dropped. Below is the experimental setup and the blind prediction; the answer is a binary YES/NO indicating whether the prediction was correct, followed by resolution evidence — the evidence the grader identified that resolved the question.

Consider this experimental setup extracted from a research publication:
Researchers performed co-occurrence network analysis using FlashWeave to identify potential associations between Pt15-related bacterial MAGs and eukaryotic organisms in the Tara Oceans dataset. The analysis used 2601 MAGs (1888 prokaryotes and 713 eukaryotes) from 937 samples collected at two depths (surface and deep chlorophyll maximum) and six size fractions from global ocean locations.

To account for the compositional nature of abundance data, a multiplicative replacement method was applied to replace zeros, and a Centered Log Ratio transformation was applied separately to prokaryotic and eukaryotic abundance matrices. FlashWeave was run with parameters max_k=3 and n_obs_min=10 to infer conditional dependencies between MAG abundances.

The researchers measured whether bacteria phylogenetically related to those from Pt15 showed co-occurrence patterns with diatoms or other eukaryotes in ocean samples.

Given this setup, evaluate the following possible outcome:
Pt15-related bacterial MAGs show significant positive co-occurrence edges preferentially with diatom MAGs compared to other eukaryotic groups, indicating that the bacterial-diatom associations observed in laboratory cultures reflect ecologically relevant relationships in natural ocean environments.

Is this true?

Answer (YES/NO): NO